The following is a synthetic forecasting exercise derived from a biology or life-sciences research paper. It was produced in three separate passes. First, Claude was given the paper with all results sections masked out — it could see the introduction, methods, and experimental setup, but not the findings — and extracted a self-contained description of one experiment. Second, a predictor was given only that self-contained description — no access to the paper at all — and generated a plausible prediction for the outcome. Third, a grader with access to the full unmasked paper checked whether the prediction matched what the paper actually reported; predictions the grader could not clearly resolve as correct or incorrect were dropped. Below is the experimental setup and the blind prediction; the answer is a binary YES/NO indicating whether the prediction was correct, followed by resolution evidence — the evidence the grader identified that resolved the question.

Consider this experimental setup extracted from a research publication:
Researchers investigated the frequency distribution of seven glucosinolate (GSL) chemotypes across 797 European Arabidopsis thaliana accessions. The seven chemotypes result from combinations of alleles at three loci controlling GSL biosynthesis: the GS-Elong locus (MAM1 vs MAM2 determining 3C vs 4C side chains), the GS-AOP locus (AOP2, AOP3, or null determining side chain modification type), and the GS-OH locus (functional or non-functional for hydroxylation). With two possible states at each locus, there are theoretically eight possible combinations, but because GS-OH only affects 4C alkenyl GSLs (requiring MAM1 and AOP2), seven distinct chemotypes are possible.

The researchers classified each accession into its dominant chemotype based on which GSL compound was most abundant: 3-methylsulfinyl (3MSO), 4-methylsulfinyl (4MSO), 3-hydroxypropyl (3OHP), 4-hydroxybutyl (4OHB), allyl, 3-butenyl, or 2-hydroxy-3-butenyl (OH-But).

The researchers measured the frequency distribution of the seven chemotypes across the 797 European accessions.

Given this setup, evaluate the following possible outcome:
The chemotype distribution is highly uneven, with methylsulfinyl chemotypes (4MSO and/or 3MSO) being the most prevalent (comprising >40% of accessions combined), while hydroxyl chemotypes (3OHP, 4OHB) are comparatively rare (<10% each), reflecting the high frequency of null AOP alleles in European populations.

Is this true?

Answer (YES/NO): NO